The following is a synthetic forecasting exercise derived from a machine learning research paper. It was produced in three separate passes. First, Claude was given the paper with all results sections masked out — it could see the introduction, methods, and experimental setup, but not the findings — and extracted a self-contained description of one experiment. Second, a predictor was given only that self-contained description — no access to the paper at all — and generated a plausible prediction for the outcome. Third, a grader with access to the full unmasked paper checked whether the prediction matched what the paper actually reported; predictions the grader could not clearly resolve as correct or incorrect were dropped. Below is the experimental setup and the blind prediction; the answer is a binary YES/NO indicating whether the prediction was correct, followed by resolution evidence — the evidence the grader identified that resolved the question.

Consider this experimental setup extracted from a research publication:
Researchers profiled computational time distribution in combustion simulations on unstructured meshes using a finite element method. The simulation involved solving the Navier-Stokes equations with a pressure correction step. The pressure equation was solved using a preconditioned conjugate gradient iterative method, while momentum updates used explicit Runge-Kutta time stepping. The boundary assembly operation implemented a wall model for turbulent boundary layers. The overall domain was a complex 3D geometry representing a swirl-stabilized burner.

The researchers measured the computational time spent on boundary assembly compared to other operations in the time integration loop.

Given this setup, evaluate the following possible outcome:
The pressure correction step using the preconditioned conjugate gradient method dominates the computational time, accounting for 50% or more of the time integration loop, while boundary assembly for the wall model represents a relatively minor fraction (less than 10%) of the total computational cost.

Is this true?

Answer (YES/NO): NO